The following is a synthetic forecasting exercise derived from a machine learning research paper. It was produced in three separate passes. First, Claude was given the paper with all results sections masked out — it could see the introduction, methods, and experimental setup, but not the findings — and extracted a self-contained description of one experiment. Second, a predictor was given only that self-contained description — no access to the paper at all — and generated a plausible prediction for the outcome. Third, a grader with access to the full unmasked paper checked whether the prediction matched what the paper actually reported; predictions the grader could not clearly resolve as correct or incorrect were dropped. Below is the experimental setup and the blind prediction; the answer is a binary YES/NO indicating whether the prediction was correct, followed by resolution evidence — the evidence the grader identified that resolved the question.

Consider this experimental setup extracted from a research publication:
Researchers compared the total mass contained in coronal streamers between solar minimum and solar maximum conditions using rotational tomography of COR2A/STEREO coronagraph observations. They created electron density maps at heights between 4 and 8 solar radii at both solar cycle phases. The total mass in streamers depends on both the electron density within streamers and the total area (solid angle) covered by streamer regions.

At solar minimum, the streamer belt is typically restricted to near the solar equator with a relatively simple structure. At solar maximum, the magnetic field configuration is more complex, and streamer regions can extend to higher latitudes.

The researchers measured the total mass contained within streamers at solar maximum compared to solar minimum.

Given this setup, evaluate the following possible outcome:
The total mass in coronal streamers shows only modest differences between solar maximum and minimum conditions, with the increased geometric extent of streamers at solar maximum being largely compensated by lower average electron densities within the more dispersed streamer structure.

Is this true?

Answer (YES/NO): NO